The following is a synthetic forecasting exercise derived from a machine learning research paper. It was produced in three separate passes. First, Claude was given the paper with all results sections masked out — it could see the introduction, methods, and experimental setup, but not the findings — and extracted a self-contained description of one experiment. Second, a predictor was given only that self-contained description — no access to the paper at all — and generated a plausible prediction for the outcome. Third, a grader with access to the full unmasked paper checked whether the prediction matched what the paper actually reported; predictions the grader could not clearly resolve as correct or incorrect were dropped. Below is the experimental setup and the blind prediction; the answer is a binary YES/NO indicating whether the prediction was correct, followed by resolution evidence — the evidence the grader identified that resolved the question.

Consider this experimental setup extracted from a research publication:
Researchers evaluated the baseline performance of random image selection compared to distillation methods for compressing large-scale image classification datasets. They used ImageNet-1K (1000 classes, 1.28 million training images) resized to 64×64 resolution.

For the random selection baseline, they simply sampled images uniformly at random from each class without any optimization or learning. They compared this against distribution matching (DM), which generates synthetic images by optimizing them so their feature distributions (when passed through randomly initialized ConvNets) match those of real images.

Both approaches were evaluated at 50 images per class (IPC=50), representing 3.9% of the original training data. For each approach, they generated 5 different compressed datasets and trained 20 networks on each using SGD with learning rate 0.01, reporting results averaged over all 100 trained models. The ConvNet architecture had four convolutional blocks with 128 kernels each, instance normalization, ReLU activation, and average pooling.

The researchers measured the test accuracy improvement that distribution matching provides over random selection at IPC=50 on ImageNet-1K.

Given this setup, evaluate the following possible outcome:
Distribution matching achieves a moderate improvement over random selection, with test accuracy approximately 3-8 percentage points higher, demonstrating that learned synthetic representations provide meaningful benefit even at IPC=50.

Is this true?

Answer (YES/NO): YES